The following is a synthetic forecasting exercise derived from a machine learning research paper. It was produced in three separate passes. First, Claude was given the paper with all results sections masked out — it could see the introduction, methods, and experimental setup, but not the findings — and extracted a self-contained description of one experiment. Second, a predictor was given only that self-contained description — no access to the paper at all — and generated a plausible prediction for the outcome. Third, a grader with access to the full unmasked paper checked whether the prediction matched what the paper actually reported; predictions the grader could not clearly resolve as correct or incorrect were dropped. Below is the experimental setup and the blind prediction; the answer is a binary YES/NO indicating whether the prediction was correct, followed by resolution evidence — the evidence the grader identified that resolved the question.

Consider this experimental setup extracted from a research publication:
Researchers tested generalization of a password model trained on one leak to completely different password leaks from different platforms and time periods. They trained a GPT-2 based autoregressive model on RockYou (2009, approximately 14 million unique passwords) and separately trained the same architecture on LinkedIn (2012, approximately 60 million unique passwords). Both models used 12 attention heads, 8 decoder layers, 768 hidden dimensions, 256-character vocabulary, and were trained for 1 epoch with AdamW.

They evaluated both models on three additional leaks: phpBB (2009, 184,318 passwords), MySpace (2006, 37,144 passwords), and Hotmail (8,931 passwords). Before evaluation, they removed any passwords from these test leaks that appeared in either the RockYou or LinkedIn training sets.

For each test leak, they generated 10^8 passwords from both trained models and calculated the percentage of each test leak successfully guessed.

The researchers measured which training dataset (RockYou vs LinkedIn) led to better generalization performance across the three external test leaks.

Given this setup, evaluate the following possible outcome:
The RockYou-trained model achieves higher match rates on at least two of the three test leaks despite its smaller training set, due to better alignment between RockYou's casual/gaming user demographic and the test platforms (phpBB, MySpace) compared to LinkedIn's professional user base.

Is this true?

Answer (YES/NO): YES